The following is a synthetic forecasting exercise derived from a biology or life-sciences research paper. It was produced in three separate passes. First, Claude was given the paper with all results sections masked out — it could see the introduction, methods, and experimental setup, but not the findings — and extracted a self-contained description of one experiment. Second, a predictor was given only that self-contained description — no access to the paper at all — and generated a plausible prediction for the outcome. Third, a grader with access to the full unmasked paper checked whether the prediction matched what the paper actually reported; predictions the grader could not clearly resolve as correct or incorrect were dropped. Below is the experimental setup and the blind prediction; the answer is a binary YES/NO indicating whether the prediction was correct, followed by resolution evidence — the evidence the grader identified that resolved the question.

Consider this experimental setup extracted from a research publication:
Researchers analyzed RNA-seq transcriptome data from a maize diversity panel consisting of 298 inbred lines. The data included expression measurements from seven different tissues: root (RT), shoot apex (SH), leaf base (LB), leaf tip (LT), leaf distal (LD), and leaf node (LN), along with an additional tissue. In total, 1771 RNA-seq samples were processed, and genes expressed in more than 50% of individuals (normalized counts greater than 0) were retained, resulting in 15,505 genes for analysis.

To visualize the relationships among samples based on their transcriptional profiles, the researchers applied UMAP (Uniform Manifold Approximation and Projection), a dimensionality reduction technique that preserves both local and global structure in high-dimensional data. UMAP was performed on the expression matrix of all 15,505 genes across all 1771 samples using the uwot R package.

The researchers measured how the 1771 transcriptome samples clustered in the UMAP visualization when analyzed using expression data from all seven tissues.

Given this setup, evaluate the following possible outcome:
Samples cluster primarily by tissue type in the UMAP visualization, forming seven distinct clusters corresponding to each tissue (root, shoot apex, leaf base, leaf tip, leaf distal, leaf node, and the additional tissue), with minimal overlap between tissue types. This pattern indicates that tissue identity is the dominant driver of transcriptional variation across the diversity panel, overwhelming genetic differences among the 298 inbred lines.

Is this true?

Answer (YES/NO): YES